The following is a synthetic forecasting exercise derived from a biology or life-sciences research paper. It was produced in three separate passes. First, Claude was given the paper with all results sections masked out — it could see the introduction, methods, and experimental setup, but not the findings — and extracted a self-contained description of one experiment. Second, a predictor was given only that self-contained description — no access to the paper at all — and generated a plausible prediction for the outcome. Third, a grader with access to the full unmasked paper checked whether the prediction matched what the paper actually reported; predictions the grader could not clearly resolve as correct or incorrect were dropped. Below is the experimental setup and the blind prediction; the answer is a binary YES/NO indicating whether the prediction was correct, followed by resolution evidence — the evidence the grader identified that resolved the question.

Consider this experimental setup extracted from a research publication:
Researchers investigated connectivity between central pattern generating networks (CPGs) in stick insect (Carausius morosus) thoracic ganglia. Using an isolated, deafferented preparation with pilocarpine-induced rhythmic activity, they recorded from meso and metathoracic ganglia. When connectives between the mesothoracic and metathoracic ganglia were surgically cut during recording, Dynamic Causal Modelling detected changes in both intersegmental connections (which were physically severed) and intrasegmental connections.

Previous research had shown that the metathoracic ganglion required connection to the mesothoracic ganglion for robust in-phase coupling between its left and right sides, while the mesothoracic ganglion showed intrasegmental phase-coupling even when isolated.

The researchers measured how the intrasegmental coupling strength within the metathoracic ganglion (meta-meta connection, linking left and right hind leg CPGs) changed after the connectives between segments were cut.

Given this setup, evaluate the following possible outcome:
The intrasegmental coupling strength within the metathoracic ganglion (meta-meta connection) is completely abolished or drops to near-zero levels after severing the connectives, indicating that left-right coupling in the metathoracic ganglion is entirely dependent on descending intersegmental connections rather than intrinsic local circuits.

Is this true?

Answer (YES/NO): NO